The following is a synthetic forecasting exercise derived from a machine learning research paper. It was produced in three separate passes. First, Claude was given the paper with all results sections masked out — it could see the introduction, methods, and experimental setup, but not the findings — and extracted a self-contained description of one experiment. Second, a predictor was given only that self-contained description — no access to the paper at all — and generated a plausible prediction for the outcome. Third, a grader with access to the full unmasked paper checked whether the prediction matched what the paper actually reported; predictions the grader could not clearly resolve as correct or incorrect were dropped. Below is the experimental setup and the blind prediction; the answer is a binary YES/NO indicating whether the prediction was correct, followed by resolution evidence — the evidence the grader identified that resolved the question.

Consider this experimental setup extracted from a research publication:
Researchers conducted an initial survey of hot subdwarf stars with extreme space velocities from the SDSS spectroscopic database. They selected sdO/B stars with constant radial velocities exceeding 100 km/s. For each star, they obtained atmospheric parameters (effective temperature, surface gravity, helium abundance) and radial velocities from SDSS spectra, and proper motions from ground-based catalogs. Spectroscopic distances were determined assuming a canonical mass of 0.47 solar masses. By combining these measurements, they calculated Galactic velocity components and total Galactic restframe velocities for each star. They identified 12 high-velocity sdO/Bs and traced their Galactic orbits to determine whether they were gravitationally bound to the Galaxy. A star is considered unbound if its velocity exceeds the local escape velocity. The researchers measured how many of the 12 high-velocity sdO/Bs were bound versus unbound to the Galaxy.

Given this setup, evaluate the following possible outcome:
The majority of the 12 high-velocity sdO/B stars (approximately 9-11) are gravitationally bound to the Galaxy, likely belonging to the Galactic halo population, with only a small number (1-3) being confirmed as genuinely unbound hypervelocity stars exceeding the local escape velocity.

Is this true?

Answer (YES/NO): YES